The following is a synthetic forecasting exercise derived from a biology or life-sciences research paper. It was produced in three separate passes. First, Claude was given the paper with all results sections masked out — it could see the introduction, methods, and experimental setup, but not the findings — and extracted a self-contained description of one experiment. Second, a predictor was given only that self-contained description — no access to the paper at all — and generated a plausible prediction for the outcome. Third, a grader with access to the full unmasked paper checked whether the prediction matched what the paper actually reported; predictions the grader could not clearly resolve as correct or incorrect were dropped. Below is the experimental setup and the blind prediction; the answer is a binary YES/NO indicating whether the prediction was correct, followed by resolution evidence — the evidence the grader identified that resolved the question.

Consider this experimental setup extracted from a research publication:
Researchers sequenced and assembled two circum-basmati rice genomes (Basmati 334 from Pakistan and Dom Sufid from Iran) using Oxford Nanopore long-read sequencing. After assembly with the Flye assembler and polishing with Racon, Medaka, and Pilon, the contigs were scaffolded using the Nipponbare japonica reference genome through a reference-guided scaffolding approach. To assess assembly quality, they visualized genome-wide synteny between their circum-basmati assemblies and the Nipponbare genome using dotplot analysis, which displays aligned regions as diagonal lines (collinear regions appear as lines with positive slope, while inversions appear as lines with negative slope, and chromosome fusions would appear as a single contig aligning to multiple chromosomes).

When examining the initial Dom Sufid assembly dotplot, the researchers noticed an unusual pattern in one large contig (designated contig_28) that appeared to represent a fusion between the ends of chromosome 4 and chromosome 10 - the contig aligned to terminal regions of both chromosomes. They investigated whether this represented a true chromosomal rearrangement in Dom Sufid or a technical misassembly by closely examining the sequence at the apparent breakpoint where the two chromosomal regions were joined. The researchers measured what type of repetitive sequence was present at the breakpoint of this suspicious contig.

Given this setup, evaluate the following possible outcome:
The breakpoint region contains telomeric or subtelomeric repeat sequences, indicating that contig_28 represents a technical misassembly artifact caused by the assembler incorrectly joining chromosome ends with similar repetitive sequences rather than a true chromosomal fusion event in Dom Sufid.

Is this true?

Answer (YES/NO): YES